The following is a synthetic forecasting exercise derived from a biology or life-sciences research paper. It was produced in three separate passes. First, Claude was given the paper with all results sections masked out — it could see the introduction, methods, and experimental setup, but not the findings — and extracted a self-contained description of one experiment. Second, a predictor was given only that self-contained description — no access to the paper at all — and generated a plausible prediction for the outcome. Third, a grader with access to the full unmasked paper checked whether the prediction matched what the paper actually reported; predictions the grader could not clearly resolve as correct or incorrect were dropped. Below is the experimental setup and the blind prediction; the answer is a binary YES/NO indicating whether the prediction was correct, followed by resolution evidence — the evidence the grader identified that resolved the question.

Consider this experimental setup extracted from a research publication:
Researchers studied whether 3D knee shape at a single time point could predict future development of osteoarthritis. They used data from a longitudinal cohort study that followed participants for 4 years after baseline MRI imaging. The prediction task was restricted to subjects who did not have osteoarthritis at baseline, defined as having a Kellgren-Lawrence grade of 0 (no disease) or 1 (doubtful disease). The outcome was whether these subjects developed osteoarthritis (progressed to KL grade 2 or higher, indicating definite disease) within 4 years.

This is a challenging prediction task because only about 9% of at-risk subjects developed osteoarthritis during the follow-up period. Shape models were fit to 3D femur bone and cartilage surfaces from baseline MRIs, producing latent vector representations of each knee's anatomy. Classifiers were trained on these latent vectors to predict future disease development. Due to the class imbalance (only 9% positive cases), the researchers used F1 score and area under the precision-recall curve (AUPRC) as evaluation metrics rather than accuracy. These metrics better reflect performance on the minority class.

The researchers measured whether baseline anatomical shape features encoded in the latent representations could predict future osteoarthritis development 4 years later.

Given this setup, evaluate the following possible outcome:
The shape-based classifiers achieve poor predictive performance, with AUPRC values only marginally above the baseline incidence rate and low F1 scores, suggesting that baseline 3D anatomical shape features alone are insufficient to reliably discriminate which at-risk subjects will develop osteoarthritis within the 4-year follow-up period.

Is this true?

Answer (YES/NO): YES